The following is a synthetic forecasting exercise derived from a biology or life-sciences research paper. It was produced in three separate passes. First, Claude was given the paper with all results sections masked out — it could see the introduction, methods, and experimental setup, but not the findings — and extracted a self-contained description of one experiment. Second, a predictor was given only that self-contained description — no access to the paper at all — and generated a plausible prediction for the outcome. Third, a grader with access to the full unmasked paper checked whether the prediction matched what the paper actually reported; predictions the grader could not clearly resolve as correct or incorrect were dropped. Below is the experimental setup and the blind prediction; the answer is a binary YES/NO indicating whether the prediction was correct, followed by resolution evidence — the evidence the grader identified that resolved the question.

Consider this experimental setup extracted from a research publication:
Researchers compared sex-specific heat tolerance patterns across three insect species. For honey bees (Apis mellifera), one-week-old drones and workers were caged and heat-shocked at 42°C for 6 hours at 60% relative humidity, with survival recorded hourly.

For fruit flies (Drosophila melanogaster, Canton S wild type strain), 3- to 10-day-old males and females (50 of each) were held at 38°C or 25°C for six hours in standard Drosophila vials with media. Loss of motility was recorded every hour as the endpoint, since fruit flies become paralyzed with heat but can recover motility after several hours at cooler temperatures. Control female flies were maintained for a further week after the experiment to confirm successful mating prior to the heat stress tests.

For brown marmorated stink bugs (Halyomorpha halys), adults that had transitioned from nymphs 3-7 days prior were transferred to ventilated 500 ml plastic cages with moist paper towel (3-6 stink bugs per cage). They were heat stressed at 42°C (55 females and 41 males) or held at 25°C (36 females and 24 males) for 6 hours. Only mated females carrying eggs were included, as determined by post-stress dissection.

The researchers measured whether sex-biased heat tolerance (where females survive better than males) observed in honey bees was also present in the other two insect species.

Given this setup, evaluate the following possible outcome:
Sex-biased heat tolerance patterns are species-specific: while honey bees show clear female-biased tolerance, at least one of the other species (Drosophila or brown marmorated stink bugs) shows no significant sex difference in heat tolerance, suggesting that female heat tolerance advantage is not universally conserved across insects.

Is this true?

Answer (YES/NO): YES